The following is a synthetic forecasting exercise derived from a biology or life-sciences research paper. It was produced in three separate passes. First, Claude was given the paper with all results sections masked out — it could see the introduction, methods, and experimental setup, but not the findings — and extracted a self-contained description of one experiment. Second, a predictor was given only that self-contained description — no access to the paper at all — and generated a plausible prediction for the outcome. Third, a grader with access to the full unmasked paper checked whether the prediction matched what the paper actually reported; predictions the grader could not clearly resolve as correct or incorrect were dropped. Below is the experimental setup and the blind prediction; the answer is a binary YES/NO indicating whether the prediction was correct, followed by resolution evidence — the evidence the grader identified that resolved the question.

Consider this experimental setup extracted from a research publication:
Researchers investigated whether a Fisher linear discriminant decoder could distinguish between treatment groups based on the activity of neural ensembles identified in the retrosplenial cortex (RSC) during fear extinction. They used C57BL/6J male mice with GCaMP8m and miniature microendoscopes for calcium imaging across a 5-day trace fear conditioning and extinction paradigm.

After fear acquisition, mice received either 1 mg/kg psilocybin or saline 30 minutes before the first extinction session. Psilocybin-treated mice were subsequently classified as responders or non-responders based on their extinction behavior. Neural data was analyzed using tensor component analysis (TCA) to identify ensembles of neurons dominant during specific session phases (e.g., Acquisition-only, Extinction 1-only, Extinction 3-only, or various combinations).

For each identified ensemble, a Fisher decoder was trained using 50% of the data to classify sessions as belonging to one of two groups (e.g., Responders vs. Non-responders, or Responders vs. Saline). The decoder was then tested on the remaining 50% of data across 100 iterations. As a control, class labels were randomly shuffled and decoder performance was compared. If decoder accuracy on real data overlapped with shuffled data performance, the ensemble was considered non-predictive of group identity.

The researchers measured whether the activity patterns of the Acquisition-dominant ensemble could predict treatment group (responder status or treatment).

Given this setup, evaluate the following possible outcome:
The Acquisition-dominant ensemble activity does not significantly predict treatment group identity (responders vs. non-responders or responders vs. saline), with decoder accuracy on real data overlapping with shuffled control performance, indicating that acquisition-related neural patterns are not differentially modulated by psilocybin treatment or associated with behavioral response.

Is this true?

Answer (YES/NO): NO